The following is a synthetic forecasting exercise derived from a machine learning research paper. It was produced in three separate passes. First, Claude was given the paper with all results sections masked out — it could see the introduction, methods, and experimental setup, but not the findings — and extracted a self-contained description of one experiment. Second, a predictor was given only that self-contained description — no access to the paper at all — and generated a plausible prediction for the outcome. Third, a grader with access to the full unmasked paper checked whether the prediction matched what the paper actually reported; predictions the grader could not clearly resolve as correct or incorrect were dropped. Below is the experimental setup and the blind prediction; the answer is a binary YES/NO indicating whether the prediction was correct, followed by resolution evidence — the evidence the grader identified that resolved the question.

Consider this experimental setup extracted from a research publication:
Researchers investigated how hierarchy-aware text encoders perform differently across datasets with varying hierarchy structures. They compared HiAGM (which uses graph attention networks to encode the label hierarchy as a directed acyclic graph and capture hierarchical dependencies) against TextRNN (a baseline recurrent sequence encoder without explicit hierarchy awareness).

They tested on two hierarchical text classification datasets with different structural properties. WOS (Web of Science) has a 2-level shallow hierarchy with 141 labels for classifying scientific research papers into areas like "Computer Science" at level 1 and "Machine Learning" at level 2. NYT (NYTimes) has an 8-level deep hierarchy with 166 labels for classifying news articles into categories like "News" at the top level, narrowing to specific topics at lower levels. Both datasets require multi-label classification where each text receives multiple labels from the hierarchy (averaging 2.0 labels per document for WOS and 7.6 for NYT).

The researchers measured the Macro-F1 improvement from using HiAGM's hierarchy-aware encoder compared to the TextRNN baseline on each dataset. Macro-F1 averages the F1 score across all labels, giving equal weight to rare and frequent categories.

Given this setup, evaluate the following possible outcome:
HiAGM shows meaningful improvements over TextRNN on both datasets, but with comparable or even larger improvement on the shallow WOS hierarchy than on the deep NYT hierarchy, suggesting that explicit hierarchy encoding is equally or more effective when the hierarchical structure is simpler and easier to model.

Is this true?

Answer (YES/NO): NO